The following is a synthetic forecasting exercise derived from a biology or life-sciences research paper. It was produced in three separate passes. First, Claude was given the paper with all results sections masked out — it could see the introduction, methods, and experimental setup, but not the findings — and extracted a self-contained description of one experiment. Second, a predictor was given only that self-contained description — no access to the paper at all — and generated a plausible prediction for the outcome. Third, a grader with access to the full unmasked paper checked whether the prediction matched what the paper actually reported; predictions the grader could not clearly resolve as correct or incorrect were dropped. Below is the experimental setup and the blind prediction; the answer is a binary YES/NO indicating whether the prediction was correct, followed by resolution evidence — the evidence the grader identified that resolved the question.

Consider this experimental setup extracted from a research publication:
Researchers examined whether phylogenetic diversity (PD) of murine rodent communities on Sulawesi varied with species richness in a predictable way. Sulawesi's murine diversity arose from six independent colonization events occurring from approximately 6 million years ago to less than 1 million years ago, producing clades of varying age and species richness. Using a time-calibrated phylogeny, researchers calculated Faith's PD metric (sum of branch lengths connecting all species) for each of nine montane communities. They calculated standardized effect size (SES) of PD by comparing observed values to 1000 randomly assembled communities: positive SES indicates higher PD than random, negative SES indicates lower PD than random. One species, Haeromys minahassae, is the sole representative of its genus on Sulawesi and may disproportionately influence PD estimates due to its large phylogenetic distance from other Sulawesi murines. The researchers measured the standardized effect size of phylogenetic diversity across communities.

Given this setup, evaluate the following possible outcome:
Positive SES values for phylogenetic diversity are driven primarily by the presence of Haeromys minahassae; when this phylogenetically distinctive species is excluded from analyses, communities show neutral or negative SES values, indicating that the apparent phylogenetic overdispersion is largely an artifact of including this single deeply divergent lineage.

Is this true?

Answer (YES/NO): NO